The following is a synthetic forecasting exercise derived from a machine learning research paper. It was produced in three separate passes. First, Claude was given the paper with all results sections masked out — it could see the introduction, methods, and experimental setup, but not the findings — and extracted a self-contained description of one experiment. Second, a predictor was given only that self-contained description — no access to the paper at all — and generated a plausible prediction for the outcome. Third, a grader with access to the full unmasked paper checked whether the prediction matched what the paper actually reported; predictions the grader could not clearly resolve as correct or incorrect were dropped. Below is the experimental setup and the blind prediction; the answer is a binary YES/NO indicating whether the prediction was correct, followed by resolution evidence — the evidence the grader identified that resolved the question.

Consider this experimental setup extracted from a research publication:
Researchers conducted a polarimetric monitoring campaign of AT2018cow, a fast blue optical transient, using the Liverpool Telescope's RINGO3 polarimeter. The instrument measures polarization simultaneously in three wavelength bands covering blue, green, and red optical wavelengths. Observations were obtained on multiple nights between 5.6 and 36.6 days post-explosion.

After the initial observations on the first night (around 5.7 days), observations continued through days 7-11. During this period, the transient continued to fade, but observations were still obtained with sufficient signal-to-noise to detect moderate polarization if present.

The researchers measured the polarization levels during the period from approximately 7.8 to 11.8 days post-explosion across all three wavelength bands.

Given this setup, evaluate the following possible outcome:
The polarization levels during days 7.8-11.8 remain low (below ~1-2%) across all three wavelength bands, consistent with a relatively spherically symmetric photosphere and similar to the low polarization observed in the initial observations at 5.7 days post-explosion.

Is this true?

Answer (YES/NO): NO